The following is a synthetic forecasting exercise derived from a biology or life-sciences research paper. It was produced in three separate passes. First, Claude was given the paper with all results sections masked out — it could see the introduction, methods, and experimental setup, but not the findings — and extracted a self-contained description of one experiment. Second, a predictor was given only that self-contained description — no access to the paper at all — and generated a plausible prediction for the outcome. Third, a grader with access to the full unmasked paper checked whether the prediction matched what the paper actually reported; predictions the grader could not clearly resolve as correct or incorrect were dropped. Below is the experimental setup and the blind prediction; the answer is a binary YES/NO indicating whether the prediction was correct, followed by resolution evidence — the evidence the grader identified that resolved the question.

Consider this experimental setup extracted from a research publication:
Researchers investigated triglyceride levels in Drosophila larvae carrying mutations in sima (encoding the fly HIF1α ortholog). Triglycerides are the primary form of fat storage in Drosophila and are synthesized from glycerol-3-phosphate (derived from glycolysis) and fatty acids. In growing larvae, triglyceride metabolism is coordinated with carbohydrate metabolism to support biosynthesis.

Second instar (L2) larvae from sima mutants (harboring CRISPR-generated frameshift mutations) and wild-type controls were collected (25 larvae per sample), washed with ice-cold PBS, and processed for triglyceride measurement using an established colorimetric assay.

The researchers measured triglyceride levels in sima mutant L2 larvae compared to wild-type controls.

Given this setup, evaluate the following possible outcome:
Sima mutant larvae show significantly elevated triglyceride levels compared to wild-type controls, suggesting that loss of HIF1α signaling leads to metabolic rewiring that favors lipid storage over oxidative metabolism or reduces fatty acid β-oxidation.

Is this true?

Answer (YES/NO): NO